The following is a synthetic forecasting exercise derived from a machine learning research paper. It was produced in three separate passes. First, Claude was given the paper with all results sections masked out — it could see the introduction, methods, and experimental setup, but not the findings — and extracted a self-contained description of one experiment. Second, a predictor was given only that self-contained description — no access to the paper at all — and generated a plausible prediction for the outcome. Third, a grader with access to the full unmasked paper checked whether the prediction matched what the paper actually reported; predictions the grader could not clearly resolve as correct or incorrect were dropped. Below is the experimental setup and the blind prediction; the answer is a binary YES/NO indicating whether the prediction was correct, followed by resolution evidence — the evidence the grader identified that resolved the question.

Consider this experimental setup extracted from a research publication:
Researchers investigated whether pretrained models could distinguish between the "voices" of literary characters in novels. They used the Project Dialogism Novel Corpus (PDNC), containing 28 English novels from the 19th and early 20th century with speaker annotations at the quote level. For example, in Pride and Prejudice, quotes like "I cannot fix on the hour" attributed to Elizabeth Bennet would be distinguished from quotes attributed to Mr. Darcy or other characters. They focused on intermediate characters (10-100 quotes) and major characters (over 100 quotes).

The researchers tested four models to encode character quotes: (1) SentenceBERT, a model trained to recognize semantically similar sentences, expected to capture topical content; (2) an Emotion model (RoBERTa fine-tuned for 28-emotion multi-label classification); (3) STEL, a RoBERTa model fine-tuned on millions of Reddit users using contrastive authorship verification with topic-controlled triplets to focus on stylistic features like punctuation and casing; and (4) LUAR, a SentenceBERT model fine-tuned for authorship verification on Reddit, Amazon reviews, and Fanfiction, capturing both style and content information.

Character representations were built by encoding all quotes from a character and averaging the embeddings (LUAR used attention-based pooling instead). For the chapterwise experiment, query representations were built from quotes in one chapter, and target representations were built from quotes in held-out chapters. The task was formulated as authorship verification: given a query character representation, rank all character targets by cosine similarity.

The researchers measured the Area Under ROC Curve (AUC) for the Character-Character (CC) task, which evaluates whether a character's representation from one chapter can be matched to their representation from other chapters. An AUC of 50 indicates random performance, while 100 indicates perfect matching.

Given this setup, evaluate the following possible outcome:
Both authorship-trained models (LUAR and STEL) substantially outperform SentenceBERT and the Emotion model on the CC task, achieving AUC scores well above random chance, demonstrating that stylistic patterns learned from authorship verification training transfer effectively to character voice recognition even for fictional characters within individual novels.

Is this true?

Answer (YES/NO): NO